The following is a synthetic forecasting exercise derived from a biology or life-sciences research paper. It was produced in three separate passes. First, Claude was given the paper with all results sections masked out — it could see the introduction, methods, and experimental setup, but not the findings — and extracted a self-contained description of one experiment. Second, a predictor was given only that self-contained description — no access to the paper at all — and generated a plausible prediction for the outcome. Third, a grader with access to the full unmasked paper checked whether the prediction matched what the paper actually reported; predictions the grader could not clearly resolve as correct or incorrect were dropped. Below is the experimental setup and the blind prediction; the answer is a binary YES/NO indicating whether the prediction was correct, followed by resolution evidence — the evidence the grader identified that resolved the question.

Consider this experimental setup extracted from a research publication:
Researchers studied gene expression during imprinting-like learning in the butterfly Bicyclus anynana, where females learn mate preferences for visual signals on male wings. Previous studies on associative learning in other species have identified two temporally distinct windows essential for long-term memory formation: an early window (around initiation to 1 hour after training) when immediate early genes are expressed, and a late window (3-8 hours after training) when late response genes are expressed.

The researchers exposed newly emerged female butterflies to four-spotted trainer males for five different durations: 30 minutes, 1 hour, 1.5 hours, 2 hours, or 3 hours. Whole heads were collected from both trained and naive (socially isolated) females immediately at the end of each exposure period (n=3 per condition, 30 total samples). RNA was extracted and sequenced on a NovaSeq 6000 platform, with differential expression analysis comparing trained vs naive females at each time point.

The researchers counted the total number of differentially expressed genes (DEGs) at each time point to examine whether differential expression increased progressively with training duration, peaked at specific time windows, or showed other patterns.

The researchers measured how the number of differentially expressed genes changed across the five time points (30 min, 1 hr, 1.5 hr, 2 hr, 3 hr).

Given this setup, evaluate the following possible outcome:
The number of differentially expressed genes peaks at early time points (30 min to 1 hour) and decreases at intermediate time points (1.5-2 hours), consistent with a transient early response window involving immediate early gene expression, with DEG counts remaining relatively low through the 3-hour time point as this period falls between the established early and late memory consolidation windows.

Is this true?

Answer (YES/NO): YES